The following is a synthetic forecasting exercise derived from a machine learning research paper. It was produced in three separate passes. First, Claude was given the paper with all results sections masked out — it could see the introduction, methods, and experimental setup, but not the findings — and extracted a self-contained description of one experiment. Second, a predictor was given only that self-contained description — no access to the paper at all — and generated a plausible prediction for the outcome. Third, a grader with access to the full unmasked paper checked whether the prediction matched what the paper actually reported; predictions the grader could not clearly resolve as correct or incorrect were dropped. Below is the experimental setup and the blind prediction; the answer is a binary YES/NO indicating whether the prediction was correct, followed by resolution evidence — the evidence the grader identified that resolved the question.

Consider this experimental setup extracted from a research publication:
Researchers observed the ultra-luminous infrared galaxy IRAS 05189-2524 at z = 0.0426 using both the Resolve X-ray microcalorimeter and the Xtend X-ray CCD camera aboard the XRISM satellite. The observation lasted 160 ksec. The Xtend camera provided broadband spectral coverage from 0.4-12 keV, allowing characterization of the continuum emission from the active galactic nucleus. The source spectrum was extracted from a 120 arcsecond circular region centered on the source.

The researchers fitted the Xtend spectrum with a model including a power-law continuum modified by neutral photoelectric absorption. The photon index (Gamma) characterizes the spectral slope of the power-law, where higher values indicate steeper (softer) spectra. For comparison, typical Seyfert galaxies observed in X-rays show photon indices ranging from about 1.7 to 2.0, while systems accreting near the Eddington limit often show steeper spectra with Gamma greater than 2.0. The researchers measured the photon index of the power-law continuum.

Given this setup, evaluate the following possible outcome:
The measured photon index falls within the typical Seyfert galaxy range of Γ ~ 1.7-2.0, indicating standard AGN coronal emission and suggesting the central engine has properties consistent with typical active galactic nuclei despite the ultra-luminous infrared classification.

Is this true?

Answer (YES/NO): NO